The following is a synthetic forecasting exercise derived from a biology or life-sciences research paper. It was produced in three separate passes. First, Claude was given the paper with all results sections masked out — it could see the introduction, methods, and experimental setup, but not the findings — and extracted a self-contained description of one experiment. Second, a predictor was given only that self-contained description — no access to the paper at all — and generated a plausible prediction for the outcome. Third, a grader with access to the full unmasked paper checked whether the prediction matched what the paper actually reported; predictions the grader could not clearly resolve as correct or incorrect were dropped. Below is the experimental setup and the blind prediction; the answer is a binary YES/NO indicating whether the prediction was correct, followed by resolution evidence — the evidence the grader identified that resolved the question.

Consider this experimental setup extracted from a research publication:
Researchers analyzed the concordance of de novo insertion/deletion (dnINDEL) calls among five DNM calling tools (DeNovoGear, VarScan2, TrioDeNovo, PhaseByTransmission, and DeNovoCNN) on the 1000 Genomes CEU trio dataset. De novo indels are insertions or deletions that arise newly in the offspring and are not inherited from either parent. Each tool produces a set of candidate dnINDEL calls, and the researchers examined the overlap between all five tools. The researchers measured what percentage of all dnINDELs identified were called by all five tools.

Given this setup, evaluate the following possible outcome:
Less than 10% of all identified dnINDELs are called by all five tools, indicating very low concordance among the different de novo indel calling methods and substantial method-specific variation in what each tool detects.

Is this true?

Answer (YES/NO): YES